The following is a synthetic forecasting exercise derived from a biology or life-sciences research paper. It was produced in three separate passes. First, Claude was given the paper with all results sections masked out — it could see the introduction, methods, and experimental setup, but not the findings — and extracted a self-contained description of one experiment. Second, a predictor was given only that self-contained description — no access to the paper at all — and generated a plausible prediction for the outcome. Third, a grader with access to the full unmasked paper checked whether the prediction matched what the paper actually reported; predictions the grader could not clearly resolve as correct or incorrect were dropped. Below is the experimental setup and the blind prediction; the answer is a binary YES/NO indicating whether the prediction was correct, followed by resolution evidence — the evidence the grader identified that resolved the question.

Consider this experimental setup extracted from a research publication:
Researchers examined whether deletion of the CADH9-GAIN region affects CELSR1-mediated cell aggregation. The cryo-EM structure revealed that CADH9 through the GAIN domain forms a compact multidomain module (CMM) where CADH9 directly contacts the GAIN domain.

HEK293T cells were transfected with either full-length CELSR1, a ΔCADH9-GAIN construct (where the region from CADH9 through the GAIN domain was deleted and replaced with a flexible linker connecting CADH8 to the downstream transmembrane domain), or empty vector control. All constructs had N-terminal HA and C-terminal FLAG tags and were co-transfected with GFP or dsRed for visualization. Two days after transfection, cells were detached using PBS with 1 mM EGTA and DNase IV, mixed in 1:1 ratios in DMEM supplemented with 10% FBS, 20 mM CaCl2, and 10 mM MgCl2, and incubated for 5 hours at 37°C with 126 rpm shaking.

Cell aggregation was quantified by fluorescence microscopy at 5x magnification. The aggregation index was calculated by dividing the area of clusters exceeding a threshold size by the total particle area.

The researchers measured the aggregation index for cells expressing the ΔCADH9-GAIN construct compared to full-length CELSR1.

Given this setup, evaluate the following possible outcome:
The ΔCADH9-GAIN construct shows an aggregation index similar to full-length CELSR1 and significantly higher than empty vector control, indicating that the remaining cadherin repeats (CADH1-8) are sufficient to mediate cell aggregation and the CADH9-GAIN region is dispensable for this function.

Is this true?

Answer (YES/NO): NO